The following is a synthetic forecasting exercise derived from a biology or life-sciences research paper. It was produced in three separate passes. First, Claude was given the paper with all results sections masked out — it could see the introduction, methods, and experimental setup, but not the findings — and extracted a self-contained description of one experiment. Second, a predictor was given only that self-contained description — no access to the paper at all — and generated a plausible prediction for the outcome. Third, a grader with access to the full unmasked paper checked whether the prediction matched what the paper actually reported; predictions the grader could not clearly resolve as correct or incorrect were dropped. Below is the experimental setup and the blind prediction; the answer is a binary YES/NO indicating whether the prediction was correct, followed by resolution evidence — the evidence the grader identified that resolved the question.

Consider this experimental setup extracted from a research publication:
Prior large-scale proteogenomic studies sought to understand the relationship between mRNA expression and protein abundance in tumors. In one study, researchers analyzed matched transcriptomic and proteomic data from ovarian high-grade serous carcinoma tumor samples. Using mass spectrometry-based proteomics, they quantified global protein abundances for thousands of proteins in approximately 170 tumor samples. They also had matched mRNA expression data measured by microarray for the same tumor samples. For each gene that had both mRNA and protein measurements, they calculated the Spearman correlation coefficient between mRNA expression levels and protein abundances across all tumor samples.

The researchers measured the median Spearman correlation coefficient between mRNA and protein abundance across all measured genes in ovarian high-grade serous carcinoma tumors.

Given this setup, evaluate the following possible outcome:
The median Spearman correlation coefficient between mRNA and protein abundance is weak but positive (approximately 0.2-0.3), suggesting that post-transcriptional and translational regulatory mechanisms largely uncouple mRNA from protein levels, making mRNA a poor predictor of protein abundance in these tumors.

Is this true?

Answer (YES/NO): NO